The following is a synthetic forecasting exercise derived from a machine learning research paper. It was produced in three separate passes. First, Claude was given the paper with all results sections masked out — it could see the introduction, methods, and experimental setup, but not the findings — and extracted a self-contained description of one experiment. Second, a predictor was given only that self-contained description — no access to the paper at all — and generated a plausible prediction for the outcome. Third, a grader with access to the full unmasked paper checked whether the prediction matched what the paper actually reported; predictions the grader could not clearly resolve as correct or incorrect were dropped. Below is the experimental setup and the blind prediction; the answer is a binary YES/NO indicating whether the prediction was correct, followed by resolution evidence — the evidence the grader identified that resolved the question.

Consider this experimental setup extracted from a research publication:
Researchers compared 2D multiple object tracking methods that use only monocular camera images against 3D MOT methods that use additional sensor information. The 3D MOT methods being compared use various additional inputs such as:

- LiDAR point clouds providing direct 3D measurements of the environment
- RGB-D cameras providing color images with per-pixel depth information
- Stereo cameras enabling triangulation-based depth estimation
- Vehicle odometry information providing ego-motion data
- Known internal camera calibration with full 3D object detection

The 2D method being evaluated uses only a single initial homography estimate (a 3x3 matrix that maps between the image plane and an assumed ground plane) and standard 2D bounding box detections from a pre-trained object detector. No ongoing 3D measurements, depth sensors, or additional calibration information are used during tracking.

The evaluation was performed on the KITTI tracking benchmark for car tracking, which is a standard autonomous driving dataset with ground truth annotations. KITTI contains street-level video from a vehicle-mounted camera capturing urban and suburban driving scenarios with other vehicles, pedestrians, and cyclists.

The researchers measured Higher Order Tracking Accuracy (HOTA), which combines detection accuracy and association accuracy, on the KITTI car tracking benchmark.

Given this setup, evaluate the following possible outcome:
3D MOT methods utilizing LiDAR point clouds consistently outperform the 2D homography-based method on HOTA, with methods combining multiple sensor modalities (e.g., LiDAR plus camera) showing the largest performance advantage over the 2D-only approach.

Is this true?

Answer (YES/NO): NO